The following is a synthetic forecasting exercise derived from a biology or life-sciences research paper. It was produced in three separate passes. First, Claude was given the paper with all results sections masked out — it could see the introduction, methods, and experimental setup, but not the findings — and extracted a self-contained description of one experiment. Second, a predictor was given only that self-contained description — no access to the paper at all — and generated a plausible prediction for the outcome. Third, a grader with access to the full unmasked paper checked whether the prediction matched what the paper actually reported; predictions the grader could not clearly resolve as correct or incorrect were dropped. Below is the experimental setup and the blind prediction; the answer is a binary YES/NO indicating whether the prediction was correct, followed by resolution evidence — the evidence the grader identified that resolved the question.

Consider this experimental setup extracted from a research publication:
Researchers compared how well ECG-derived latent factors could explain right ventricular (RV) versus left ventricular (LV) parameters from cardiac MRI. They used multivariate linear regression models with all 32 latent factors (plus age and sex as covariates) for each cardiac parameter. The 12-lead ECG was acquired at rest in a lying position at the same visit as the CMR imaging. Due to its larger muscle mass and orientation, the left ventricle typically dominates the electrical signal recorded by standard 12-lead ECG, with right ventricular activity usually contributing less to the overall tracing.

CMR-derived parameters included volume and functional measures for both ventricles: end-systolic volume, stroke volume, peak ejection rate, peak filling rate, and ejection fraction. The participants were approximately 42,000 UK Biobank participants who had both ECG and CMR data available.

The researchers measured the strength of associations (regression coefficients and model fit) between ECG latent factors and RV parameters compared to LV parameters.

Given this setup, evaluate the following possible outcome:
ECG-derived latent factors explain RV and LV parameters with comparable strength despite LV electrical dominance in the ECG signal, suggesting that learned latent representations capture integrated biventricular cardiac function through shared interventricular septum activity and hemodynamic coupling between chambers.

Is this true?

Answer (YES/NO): NO